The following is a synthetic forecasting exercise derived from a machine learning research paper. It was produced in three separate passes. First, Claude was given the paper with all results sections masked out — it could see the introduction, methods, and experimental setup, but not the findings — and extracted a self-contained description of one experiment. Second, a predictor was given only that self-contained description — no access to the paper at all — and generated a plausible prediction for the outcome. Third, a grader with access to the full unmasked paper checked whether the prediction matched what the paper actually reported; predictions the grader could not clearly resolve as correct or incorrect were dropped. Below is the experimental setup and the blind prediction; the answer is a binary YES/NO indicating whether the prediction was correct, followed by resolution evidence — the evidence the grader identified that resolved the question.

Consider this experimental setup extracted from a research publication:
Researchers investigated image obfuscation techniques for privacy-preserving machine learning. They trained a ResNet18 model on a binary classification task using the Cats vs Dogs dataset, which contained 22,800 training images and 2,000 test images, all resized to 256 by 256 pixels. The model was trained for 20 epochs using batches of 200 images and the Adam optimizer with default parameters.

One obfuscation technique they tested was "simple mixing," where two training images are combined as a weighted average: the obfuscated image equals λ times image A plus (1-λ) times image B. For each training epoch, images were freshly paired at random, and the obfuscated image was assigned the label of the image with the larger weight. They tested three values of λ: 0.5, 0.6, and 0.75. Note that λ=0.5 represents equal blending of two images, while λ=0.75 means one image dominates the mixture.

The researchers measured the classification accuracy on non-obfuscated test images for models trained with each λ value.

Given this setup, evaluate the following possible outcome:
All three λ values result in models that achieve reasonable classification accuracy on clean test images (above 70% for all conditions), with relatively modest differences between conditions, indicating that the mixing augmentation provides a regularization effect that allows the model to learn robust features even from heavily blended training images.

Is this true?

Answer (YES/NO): NO